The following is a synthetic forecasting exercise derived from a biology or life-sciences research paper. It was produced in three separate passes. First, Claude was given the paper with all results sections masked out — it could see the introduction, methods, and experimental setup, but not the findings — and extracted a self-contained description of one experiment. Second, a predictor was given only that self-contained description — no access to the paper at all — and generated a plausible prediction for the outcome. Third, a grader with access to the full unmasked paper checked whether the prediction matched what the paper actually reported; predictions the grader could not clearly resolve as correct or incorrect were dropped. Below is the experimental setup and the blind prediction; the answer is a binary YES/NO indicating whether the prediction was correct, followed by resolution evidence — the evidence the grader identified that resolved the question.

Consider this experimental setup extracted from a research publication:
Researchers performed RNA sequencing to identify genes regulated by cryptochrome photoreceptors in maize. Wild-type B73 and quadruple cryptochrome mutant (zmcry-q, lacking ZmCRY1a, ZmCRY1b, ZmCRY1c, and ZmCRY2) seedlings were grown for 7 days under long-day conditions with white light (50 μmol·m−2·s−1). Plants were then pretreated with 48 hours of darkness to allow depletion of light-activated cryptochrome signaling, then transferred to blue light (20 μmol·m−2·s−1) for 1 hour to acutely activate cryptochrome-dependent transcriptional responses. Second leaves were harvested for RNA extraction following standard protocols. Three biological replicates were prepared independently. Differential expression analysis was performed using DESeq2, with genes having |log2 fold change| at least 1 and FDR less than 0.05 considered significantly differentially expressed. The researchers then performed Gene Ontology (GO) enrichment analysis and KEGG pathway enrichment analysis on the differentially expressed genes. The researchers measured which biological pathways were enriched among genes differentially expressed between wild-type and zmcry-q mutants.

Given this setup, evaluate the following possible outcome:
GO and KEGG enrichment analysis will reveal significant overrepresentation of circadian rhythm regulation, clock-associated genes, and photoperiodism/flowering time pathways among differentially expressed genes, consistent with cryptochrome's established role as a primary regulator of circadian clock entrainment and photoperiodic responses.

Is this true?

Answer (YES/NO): NO